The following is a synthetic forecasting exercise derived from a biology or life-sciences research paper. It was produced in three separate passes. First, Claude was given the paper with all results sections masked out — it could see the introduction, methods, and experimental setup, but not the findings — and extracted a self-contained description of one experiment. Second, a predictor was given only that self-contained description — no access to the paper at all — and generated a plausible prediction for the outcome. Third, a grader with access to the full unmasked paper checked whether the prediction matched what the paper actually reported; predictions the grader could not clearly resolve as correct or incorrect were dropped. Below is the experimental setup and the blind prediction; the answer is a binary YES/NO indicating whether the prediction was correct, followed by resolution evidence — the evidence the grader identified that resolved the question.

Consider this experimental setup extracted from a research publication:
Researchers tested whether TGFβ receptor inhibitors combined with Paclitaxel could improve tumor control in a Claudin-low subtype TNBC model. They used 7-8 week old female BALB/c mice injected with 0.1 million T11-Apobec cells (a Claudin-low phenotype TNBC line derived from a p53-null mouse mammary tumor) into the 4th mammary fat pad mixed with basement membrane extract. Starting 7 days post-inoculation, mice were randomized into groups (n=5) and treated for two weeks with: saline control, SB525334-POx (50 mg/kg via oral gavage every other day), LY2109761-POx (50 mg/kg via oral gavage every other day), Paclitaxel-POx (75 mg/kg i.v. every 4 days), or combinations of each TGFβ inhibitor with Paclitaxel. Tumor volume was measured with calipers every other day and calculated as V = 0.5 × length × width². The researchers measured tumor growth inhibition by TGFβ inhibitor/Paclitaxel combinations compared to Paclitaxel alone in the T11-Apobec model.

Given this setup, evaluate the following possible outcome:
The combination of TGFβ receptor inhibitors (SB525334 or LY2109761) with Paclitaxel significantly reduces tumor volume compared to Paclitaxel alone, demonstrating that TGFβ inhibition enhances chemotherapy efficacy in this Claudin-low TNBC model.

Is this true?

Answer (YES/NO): YES